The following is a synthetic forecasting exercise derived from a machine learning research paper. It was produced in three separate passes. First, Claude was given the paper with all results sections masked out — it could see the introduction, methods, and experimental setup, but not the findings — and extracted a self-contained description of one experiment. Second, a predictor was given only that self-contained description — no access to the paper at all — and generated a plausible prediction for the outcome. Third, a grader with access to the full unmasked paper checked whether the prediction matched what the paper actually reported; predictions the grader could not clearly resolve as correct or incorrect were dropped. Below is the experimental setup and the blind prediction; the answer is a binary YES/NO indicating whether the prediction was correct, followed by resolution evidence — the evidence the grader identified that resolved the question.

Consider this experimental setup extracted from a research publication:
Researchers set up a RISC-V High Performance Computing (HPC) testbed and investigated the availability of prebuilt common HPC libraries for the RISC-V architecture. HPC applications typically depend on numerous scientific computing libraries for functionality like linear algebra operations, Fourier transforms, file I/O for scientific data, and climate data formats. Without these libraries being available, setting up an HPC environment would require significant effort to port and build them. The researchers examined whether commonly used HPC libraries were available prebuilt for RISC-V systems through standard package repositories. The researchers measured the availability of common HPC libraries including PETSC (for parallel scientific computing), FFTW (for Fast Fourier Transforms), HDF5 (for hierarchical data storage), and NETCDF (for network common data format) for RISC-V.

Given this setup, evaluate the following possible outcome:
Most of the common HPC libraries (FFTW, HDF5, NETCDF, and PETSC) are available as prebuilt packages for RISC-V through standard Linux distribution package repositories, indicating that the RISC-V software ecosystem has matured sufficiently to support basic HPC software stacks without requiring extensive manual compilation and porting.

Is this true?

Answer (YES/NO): YES